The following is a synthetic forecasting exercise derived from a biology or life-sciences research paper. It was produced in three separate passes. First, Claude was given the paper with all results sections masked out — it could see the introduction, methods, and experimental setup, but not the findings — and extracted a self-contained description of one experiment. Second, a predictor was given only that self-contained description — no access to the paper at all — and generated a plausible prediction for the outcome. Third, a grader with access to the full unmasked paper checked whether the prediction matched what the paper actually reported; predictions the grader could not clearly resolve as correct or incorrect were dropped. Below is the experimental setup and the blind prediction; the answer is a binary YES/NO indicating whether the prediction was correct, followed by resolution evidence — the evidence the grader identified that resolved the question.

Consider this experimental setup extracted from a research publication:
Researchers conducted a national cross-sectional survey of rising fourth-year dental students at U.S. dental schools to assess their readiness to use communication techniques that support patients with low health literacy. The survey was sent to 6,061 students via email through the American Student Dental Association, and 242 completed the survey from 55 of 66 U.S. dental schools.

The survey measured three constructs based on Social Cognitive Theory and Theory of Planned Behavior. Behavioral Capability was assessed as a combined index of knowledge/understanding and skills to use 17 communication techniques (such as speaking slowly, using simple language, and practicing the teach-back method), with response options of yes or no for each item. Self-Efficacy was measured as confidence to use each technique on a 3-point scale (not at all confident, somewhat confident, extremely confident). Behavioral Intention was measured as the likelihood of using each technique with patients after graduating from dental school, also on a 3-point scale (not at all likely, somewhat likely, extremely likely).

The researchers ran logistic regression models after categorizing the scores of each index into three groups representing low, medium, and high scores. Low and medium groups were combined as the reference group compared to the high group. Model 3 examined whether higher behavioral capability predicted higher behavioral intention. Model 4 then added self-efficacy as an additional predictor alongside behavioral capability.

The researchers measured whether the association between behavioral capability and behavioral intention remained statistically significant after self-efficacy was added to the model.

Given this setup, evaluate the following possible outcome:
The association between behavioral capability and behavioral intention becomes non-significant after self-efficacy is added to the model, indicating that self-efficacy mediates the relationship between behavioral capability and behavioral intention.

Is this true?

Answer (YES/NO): YES